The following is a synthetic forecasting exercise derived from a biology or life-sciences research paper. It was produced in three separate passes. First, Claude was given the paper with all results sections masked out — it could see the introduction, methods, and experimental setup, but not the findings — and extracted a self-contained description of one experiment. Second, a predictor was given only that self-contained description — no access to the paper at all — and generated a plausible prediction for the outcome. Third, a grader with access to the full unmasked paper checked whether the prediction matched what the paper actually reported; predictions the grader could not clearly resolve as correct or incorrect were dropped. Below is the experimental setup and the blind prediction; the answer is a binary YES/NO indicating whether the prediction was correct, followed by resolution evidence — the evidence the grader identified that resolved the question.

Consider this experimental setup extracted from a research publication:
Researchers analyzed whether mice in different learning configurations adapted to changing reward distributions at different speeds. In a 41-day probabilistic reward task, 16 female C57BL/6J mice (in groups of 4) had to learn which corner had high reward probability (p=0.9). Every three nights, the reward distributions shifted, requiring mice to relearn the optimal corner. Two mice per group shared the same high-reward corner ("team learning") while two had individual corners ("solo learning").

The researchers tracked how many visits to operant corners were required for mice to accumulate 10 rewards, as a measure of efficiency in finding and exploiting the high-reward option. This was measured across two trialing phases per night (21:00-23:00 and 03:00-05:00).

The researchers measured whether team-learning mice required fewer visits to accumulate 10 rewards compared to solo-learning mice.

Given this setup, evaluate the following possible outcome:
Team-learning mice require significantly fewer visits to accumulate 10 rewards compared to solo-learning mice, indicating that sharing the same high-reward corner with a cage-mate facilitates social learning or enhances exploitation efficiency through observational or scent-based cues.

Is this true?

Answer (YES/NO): NO